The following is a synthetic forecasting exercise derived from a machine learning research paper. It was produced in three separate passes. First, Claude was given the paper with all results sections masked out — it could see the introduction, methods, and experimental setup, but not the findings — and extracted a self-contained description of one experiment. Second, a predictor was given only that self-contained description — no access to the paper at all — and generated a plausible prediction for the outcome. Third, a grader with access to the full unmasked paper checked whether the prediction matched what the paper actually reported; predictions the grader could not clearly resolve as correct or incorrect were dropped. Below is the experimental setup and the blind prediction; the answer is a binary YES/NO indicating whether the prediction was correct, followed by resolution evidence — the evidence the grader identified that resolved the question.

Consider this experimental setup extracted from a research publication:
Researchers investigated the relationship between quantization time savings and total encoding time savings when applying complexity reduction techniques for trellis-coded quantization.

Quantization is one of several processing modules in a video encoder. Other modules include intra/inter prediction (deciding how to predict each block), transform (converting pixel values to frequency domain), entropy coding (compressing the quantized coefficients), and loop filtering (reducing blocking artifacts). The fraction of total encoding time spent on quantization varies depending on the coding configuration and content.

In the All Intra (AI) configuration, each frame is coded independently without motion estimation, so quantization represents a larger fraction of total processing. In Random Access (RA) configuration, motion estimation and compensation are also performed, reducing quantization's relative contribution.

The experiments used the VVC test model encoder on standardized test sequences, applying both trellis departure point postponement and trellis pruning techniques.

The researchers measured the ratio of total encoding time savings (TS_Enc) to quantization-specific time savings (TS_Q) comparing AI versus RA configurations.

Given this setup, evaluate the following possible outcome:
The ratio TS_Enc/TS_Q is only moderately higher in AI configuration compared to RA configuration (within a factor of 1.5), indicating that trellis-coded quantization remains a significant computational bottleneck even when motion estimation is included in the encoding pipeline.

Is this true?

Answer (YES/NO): NO